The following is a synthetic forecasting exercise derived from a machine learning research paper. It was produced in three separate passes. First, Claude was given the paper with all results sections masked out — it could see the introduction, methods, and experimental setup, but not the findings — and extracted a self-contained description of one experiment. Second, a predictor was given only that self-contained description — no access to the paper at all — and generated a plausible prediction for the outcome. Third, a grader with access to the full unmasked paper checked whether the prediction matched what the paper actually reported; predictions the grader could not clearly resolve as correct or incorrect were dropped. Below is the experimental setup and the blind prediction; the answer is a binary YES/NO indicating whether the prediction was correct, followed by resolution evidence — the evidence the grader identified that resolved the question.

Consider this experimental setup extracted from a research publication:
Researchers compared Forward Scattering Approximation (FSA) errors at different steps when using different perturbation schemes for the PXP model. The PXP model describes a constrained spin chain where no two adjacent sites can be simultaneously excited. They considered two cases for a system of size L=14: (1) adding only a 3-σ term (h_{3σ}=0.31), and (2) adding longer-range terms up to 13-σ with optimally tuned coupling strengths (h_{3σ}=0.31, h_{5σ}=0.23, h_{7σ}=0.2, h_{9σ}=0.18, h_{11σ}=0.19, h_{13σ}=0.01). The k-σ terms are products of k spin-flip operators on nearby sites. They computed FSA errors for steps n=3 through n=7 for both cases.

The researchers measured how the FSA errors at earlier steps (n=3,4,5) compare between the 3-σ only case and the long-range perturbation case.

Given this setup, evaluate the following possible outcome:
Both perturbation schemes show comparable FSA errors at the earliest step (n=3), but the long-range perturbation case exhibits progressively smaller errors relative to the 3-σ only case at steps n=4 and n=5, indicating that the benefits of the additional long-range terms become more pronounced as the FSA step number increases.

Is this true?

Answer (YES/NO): NO